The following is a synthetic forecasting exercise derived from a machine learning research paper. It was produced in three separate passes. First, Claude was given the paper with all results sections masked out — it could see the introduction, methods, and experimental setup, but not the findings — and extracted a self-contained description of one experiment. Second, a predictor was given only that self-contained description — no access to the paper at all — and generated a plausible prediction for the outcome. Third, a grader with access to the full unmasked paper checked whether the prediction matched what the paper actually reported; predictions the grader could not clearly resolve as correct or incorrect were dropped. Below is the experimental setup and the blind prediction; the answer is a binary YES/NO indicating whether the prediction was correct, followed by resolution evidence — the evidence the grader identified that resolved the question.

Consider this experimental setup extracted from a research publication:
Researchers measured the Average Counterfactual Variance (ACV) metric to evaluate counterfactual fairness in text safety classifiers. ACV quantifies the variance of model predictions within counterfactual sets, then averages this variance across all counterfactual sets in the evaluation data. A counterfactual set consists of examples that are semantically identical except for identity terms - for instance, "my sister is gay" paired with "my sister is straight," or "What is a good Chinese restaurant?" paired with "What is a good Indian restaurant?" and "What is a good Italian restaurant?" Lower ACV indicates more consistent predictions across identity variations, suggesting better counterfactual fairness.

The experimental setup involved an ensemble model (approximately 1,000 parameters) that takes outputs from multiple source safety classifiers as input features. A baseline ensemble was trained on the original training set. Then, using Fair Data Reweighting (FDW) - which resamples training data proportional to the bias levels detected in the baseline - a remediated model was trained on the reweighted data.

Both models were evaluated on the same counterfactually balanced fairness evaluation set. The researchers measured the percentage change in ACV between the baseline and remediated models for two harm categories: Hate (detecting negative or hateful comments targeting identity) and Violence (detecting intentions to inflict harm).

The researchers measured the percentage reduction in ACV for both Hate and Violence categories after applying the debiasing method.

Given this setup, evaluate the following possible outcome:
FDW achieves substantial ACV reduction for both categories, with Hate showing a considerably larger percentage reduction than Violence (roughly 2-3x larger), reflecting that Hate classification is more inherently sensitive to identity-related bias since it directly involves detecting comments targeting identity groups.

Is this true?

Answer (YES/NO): NO